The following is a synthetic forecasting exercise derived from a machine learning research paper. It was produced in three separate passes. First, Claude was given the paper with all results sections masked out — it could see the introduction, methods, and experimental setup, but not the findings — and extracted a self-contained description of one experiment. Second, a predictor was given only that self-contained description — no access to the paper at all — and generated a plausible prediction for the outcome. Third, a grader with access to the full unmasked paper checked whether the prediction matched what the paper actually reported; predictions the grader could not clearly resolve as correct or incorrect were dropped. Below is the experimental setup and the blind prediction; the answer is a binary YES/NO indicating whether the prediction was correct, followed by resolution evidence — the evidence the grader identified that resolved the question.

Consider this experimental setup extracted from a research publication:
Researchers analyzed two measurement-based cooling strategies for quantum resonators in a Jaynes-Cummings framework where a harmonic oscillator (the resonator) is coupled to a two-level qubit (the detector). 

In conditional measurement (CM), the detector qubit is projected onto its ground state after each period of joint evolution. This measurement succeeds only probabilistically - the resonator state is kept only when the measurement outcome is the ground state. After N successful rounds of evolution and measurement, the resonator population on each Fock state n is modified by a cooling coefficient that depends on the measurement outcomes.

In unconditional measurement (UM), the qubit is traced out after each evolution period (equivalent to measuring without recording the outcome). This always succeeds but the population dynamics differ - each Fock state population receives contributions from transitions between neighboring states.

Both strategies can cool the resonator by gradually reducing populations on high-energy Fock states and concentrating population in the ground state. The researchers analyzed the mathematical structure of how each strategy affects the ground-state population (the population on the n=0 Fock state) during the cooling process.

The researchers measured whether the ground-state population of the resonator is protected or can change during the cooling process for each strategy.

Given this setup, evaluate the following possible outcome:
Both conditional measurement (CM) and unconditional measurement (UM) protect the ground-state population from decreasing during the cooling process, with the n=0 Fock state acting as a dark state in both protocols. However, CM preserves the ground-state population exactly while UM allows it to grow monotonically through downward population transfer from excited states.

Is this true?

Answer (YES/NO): NO